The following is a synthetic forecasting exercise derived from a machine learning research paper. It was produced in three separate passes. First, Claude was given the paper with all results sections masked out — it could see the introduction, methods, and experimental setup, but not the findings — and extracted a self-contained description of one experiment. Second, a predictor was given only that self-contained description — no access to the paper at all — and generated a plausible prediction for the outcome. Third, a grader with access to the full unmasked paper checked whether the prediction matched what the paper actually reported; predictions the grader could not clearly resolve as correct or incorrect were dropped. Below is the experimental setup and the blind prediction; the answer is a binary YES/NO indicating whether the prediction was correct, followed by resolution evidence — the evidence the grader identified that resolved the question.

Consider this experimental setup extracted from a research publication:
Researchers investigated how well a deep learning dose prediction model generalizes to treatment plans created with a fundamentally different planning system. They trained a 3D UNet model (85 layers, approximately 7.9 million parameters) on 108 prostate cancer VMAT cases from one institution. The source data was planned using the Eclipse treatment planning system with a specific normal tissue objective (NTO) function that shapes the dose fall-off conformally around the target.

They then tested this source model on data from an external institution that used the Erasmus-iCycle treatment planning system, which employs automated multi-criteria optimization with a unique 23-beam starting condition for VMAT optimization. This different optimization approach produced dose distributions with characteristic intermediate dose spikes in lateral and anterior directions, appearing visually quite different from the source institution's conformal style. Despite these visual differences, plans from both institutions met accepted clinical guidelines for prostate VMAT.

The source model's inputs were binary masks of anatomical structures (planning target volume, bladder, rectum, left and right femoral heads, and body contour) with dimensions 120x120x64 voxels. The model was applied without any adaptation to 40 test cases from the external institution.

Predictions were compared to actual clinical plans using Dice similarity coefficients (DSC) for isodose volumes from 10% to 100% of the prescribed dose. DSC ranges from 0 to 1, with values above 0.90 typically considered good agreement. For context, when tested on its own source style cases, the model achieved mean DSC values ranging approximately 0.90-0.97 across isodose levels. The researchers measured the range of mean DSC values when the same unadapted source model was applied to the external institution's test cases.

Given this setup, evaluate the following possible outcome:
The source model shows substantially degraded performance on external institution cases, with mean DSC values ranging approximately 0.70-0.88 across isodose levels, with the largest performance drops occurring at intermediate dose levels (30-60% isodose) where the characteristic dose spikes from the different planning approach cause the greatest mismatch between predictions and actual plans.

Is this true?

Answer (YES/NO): NO